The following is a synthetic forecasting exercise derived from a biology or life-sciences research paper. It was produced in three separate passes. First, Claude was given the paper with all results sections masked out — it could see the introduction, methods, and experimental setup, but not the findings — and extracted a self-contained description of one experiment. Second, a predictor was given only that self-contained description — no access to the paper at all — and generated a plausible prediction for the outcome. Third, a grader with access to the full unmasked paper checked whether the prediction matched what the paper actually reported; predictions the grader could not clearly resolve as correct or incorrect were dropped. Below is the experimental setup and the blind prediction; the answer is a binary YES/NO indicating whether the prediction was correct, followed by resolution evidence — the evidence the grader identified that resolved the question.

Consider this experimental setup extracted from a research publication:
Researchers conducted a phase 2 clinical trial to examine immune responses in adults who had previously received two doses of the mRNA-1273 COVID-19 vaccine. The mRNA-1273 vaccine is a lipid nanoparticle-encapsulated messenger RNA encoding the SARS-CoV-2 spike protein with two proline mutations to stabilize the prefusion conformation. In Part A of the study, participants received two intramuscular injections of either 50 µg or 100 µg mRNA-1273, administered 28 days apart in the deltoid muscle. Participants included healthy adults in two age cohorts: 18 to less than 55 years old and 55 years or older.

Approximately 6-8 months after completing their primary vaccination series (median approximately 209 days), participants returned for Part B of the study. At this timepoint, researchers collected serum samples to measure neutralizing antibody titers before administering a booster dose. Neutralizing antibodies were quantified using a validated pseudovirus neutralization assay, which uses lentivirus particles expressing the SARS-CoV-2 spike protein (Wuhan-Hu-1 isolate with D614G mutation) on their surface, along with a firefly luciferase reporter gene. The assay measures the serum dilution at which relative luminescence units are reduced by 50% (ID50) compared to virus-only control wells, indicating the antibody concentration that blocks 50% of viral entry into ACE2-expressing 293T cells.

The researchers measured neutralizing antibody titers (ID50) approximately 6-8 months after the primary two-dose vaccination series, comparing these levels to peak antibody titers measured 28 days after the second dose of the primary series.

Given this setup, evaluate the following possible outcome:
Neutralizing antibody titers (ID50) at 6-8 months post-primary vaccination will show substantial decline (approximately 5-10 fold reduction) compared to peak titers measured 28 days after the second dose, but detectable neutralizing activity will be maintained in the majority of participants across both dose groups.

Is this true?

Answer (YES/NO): YES